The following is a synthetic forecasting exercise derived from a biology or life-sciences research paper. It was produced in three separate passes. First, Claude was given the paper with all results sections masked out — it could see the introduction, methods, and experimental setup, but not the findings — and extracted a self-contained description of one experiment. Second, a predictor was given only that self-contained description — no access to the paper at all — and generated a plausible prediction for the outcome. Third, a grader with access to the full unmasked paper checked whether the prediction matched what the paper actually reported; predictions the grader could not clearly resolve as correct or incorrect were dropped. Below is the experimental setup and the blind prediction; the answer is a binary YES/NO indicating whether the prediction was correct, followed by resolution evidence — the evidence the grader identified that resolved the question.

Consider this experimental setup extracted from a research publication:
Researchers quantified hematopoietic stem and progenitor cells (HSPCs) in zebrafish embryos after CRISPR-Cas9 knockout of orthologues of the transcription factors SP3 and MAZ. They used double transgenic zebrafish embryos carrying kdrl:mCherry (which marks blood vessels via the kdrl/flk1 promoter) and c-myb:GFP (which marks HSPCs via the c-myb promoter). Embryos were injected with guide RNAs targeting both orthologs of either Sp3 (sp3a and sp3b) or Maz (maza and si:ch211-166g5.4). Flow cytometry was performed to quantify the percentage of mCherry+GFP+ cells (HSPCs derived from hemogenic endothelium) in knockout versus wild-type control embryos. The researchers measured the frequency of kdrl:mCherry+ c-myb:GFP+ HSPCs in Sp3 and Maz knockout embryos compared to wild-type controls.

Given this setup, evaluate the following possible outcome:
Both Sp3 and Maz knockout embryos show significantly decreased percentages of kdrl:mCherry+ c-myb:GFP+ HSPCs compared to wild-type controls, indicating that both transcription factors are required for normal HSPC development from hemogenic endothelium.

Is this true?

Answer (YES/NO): YES